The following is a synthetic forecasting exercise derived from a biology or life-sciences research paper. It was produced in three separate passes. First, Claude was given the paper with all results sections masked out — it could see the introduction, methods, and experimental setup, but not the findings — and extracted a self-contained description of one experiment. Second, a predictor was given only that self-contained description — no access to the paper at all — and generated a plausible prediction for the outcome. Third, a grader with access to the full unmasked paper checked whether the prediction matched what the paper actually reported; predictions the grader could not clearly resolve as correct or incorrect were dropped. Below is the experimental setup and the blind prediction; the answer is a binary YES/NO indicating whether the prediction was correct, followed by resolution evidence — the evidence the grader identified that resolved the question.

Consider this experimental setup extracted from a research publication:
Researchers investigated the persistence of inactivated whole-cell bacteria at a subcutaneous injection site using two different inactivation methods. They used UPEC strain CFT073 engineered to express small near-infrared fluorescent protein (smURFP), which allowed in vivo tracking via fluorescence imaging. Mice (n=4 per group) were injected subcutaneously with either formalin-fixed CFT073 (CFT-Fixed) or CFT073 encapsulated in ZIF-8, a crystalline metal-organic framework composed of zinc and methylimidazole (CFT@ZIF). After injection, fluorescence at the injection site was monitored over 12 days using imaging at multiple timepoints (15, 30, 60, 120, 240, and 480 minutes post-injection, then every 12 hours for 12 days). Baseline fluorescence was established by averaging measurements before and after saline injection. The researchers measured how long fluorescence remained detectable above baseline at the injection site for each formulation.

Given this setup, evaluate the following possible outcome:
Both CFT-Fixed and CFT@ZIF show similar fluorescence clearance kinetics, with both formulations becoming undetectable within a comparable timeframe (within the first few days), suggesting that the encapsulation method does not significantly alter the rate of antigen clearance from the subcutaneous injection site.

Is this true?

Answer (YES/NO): NO